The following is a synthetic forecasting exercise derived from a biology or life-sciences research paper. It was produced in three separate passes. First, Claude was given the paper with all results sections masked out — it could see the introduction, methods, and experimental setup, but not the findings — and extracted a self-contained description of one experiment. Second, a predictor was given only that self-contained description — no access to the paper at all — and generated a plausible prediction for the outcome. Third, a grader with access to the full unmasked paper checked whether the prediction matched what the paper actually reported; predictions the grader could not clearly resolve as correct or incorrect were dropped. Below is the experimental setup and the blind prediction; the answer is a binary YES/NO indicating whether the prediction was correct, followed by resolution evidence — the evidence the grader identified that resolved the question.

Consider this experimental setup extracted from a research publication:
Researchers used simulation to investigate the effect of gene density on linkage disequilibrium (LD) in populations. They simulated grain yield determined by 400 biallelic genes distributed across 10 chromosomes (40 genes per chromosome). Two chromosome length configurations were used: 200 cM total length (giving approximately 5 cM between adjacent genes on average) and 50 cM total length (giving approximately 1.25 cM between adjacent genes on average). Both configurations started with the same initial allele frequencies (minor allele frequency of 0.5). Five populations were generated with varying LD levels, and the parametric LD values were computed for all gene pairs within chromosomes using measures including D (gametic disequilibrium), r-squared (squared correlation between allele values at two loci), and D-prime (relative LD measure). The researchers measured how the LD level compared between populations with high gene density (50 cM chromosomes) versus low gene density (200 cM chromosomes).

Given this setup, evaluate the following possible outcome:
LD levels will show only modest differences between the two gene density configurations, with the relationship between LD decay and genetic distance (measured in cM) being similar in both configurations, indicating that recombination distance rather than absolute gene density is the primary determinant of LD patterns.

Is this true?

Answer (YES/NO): NO